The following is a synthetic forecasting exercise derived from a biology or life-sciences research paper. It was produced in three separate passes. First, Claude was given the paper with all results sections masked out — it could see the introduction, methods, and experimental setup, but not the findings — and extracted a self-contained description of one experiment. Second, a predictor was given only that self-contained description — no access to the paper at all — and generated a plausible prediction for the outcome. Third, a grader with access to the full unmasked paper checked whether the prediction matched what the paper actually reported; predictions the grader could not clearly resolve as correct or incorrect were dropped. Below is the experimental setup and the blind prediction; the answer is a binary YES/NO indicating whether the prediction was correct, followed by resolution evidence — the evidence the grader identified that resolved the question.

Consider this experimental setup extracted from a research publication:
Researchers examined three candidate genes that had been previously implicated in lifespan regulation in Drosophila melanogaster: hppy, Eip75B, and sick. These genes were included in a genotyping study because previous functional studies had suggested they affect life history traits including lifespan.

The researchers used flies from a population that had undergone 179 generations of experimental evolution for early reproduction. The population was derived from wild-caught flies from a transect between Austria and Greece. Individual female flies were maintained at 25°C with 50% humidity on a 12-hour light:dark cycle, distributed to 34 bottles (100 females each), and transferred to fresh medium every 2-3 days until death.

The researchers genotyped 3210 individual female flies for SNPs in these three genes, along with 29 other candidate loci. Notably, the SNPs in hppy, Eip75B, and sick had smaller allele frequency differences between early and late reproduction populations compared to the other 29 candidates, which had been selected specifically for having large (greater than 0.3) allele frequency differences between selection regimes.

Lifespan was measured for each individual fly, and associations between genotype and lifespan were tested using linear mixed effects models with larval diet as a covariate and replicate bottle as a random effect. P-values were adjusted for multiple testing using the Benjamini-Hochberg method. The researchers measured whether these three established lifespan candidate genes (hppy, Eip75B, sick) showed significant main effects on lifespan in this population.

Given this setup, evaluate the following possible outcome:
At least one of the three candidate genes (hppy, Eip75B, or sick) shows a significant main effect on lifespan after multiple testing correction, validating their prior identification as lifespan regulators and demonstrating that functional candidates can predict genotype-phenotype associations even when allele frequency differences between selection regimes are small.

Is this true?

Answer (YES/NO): YES